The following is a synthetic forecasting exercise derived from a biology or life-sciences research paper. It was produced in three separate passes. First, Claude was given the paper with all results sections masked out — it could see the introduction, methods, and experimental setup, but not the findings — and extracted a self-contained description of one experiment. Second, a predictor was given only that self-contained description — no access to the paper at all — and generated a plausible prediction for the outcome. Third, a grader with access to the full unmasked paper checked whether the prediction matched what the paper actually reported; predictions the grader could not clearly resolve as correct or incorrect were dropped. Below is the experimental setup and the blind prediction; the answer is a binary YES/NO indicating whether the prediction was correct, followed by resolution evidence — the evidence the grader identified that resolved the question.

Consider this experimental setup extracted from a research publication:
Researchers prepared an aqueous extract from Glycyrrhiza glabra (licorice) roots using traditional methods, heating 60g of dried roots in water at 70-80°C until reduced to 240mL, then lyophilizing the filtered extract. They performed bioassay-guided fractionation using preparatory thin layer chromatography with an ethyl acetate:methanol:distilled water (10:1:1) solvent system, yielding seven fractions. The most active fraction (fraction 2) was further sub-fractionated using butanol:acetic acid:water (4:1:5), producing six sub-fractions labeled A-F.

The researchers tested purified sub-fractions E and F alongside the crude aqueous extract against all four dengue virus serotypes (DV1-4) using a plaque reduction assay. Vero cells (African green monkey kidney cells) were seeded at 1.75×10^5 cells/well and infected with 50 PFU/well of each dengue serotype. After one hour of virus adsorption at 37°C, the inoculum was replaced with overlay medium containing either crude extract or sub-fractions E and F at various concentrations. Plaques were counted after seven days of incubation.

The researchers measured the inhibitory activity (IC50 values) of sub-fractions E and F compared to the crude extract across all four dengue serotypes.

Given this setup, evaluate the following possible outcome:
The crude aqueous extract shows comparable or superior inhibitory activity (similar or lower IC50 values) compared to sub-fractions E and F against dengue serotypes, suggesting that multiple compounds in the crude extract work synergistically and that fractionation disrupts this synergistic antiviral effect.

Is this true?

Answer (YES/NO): YES